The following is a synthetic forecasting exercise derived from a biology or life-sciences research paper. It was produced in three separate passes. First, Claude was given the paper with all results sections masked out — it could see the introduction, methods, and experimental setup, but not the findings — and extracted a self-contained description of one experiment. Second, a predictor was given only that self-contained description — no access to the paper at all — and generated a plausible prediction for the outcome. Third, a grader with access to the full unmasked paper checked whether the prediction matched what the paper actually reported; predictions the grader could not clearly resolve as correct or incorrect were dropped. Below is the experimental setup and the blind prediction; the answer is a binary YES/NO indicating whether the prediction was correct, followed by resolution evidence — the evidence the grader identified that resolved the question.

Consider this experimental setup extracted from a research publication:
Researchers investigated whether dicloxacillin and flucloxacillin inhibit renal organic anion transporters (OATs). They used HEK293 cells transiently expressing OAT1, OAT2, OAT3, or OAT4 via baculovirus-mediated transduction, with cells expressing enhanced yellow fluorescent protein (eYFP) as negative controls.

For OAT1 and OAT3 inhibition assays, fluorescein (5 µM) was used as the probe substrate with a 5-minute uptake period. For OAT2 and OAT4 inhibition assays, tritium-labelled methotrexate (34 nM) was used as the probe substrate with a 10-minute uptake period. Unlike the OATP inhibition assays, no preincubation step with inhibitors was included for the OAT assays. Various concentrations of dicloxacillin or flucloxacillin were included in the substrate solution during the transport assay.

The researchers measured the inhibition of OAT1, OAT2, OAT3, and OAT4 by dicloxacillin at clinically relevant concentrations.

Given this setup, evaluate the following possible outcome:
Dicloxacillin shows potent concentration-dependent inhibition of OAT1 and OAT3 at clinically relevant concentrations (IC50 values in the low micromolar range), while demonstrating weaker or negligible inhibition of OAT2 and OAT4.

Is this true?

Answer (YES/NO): NO